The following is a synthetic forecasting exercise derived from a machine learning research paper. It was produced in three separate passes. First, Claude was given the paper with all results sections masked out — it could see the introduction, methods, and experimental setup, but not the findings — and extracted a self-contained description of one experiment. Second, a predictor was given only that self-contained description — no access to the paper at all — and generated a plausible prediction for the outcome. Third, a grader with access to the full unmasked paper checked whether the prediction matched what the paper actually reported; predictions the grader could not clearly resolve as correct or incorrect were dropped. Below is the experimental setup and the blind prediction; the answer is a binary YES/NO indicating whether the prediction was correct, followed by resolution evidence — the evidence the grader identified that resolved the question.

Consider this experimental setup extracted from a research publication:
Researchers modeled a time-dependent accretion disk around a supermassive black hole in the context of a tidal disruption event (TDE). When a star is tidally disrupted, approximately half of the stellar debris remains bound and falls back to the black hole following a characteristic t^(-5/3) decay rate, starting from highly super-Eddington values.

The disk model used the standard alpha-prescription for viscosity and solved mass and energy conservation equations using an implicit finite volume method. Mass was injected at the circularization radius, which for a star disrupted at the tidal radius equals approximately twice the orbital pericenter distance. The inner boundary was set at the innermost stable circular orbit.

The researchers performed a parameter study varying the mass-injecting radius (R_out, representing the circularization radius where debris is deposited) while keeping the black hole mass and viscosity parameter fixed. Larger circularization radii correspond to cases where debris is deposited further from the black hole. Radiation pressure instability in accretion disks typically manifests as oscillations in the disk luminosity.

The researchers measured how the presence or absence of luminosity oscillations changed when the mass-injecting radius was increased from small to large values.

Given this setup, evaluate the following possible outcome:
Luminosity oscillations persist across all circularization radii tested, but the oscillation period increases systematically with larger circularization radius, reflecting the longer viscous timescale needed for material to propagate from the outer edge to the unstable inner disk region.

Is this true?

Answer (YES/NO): NO